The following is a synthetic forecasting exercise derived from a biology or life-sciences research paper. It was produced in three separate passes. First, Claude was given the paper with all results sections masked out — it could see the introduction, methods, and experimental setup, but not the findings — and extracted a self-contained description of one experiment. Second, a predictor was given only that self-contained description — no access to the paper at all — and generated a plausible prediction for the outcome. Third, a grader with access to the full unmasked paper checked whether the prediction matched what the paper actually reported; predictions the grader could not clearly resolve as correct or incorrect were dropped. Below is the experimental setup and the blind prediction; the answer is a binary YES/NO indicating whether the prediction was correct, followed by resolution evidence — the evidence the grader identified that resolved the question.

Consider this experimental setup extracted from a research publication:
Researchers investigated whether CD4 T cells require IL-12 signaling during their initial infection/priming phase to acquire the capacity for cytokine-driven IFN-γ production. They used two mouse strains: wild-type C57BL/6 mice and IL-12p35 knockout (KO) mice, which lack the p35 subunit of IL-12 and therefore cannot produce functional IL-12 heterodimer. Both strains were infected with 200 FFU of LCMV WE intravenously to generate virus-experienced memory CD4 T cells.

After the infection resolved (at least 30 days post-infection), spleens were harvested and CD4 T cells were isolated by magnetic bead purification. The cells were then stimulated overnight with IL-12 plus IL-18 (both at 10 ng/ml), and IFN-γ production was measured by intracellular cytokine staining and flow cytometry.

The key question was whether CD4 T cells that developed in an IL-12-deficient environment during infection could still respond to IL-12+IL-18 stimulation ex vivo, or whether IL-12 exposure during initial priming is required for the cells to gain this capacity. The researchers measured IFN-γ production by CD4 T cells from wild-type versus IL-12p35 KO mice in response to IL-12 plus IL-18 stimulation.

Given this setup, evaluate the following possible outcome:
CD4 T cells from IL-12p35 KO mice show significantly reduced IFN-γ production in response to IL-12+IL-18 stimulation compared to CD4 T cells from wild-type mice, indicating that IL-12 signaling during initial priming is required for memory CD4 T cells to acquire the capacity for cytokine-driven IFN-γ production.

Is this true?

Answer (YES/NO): NO